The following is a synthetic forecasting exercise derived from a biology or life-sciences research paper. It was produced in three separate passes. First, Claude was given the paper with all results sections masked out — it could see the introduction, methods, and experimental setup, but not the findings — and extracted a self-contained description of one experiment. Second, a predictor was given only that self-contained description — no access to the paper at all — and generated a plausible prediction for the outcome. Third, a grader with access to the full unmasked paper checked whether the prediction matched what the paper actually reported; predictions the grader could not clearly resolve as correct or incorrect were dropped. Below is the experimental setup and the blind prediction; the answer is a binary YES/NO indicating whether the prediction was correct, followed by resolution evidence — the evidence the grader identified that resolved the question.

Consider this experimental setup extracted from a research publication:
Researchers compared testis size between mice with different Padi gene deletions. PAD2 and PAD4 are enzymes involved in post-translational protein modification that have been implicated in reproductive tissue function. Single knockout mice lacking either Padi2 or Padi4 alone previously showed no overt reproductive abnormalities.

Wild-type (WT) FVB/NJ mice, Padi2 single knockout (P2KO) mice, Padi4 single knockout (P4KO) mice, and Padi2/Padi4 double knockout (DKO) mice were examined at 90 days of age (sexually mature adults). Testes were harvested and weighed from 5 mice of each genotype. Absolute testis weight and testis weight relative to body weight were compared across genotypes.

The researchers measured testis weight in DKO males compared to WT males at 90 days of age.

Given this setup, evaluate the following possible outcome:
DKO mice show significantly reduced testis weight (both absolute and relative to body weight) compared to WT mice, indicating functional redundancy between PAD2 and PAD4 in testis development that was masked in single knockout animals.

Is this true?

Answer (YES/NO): YES